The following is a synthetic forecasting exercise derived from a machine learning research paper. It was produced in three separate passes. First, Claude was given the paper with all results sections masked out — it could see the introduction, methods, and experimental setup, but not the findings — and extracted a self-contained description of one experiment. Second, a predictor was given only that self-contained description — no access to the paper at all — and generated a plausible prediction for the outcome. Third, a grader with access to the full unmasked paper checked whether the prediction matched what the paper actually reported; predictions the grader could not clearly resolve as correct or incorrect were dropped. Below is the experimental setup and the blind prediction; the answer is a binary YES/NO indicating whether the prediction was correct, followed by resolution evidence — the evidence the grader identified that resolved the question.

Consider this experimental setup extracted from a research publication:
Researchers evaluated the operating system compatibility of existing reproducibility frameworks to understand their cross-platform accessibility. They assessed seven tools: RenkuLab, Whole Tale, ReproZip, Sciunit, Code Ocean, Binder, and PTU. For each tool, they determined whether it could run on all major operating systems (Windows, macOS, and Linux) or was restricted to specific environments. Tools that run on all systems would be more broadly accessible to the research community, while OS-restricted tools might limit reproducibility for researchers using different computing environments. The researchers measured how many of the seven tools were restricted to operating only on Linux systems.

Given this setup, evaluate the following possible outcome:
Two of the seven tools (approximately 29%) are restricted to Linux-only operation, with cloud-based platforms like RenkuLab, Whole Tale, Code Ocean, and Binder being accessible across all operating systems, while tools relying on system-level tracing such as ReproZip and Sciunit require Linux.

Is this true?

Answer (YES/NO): NO